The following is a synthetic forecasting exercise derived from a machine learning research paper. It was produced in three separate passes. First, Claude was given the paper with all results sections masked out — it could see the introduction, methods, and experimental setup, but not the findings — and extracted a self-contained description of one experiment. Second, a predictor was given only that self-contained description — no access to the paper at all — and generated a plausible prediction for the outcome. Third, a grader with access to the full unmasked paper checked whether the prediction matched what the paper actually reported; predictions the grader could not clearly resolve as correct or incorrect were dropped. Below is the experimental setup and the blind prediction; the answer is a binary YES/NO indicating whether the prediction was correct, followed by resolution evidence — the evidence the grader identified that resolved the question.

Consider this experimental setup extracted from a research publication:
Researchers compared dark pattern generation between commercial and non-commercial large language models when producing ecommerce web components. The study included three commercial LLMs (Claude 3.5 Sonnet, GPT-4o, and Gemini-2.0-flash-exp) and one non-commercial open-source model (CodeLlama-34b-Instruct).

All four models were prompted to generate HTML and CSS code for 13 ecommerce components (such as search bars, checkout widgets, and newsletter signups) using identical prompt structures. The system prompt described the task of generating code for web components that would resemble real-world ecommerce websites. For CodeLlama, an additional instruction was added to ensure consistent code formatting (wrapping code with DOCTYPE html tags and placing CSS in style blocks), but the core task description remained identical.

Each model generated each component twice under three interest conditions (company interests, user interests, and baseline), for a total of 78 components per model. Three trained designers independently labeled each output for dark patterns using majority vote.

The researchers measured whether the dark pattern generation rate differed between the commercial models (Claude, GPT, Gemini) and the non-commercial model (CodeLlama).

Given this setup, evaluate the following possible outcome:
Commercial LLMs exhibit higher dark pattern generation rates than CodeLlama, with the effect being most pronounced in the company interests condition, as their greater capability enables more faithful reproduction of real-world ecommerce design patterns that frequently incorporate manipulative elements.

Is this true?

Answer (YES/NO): NO